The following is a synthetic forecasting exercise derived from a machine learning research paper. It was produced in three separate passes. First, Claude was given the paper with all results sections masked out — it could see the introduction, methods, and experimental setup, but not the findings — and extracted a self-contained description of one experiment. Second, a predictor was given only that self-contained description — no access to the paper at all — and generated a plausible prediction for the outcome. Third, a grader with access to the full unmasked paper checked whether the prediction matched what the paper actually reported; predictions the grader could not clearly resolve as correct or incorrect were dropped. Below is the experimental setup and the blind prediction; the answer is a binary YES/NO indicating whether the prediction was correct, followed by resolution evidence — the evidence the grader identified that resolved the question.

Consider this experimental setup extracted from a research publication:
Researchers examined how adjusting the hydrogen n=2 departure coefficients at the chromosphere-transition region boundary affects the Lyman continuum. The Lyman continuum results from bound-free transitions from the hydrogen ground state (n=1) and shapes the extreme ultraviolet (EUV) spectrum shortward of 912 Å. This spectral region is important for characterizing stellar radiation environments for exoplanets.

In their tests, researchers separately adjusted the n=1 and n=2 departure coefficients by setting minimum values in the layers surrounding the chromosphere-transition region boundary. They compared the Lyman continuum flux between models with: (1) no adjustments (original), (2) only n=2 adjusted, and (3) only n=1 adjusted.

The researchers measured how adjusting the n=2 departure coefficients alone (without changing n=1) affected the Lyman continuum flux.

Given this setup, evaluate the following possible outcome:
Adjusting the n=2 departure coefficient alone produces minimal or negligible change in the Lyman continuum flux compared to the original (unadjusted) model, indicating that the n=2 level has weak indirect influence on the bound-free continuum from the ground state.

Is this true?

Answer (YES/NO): YES